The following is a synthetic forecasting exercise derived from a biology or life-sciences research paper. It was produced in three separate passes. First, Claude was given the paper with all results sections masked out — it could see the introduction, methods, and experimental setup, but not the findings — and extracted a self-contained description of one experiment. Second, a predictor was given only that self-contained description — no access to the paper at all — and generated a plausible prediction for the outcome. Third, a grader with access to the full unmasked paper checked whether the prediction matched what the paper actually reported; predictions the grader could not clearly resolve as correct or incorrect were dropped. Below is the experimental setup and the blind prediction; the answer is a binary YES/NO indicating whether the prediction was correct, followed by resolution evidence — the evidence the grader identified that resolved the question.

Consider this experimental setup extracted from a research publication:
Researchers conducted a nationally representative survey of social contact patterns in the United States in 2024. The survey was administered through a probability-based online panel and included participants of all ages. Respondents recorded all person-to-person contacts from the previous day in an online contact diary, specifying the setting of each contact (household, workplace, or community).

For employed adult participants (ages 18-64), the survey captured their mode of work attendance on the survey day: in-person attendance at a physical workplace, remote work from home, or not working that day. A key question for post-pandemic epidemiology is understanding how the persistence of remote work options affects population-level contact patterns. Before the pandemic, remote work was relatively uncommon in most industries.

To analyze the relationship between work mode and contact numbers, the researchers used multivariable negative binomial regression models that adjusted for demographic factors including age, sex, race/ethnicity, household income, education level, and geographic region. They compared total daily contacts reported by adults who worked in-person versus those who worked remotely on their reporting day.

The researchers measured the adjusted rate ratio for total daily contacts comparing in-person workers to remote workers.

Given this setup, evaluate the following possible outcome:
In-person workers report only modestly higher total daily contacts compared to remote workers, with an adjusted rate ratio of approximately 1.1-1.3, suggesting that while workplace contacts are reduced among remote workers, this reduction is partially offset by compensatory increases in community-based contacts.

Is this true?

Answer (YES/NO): NO